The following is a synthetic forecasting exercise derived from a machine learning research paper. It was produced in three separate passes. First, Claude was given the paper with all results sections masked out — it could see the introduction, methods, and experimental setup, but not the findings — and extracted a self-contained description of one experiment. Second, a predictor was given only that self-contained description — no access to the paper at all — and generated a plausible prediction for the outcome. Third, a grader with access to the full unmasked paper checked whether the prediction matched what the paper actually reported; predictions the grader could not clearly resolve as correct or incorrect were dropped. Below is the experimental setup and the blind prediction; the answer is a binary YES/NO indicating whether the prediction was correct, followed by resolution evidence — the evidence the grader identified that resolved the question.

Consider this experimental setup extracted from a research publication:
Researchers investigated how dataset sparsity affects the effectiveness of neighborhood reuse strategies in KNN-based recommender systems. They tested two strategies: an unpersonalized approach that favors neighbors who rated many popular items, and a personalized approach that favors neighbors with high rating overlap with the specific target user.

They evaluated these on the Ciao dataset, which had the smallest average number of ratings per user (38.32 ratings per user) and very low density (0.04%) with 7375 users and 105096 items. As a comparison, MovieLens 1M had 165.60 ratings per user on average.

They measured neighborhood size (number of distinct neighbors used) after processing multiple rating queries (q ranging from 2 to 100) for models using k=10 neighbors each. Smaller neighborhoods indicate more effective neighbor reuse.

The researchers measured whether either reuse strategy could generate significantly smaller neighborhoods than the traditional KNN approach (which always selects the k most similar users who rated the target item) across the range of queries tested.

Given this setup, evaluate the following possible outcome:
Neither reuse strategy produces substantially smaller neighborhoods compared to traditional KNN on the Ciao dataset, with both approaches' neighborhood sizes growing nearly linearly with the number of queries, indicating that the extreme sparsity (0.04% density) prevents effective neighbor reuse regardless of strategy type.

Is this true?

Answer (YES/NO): NO